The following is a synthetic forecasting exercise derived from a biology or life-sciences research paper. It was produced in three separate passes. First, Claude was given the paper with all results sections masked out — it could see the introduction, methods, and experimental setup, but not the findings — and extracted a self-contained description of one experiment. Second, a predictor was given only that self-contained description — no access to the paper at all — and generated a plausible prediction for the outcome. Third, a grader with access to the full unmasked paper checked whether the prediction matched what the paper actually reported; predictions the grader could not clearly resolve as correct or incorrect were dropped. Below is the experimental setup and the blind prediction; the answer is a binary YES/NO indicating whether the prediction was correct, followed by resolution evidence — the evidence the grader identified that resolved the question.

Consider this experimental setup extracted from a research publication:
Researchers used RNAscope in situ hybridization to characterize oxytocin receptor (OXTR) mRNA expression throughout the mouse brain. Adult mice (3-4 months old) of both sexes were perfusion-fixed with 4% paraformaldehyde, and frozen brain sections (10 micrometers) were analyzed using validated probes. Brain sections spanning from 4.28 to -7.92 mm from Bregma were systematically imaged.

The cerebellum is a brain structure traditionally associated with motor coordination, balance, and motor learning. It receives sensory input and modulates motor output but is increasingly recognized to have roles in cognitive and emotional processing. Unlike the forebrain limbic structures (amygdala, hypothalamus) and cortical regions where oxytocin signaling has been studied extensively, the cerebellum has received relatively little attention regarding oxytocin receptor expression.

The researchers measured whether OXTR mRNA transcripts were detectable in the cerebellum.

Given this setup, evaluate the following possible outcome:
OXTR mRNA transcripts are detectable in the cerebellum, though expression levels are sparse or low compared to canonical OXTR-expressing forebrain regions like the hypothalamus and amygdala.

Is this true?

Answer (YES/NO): YES